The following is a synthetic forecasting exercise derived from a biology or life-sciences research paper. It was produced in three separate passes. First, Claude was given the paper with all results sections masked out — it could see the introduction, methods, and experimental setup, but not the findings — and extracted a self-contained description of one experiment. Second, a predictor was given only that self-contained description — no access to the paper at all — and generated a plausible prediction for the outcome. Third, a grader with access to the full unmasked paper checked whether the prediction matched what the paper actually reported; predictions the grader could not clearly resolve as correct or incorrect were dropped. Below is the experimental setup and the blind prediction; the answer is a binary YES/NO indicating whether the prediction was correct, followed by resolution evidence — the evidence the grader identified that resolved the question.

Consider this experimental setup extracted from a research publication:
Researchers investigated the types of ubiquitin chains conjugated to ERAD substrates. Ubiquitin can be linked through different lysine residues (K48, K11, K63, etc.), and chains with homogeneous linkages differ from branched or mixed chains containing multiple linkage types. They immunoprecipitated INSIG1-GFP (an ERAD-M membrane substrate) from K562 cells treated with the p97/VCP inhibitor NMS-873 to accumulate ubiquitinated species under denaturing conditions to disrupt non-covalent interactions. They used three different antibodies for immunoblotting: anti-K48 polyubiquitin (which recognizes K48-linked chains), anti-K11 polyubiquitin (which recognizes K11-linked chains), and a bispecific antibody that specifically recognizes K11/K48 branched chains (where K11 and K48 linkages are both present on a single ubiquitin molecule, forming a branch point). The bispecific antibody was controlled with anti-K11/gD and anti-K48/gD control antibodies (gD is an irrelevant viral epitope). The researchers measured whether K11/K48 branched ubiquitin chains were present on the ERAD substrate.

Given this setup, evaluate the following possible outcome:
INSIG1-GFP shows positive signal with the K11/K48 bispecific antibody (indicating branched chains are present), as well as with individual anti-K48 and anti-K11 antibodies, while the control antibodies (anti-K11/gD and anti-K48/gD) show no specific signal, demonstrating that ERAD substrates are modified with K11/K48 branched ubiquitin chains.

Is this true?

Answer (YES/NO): YES